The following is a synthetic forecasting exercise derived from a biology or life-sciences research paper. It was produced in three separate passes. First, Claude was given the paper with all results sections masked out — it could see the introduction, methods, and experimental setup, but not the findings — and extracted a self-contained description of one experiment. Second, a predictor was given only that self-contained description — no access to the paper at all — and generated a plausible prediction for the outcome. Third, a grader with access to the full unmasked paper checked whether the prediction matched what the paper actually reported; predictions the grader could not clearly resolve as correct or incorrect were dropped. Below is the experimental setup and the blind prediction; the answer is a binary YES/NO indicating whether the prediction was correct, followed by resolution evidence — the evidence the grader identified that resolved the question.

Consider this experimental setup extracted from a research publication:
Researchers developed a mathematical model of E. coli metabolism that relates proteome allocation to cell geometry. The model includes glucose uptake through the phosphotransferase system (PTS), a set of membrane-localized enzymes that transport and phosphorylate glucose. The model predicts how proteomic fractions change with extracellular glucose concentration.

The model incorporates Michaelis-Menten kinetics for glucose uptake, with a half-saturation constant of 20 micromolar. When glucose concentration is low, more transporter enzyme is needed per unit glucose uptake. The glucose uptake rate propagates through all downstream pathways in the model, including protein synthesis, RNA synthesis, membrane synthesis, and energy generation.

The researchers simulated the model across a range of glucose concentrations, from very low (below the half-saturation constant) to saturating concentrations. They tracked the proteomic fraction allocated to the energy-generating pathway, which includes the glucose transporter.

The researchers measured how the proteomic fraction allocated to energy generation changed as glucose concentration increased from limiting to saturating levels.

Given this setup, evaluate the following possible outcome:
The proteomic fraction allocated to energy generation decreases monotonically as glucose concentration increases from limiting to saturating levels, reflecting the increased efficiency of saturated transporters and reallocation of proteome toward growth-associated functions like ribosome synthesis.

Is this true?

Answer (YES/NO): YES